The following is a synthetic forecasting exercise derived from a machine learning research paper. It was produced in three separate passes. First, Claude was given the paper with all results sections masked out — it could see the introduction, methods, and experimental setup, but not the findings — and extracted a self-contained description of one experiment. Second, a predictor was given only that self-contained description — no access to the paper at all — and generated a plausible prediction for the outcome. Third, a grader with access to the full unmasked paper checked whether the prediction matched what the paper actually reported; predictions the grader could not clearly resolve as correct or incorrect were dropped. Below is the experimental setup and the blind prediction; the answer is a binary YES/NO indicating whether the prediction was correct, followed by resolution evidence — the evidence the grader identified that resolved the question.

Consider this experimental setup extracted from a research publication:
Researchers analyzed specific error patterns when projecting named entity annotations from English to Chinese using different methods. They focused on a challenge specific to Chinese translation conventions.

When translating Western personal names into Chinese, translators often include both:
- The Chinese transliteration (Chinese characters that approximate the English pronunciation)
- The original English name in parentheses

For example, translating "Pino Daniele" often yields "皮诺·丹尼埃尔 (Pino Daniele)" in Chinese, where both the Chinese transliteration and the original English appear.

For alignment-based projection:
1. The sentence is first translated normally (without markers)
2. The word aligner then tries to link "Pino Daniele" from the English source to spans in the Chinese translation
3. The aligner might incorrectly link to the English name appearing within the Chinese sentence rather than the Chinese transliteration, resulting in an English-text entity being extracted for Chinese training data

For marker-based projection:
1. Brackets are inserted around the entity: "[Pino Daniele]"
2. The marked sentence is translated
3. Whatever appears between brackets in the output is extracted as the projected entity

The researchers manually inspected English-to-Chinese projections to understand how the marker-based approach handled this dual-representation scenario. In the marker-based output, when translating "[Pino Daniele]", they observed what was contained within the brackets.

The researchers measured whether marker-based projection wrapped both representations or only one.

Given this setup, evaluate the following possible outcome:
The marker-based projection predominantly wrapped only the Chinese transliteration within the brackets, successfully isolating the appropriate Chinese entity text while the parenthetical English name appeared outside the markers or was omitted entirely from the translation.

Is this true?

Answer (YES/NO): YES